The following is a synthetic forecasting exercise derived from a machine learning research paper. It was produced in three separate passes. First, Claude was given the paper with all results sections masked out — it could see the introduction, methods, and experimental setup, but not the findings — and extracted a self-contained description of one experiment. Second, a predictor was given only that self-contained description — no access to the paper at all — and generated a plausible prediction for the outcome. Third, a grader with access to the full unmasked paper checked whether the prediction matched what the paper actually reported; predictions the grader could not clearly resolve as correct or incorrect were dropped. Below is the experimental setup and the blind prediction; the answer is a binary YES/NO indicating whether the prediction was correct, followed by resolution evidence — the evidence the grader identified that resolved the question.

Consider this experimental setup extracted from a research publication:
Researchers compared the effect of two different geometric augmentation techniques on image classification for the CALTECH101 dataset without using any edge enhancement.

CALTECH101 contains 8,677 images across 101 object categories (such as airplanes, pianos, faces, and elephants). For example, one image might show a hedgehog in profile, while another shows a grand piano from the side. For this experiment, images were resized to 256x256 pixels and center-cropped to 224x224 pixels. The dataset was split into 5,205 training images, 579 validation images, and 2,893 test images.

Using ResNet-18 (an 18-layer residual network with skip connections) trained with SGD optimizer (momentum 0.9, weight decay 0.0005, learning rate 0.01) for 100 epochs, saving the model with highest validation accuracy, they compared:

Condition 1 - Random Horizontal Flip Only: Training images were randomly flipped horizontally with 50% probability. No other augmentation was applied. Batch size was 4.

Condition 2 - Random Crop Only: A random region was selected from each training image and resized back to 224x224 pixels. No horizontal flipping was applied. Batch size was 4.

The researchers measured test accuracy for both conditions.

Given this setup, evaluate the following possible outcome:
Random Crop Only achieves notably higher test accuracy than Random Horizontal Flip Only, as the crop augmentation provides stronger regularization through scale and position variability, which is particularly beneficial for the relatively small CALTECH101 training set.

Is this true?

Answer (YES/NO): YES